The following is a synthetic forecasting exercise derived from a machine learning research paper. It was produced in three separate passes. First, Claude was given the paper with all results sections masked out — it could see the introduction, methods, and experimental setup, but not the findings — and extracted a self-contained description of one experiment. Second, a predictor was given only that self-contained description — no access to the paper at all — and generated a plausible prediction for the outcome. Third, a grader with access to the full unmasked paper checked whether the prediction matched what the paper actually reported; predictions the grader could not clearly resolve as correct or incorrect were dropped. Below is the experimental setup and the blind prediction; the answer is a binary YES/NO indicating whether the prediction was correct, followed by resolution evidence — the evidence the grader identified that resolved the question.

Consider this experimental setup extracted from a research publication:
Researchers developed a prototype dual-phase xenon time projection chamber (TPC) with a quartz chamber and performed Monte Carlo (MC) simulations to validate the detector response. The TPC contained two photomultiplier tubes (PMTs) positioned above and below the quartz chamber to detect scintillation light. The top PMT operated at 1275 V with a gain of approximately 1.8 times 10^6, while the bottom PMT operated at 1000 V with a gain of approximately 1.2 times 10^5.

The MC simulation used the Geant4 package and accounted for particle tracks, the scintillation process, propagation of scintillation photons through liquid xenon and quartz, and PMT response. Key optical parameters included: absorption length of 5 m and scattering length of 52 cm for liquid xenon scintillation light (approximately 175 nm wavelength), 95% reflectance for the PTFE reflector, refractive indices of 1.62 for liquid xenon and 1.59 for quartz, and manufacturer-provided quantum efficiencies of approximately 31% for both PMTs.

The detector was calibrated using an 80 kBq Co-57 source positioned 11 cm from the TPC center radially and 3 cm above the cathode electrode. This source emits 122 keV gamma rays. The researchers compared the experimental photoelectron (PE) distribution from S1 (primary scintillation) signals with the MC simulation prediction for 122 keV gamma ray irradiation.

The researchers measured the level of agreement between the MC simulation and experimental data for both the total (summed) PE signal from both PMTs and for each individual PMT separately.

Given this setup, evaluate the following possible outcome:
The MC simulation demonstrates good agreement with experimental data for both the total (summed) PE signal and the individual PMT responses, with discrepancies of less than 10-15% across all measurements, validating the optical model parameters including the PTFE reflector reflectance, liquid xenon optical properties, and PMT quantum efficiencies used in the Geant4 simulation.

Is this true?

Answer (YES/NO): NO